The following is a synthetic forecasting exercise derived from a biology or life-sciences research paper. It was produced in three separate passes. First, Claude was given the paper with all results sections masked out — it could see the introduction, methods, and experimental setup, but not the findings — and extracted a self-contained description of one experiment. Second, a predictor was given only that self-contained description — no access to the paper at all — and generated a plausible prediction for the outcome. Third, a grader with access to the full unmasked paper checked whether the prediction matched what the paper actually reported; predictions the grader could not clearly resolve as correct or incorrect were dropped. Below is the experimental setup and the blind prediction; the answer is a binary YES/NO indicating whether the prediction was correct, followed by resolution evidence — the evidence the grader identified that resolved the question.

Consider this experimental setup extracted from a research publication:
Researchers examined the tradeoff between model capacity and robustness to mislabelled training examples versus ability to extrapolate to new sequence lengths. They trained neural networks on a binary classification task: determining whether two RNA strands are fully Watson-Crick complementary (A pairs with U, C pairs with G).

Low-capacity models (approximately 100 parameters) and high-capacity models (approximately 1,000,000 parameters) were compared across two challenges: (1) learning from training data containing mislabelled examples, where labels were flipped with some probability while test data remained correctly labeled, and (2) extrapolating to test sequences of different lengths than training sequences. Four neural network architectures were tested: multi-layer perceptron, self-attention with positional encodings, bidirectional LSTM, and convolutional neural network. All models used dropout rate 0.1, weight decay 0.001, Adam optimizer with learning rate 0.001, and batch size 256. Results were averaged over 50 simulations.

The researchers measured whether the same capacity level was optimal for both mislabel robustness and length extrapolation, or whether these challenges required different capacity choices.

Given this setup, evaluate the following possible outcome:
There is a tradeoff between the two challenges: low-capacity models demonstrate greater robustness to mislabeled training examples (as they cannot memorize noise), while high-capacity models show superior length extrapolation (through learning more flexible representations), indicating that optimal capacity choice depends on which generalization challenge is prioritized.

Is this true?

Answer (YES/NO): YES